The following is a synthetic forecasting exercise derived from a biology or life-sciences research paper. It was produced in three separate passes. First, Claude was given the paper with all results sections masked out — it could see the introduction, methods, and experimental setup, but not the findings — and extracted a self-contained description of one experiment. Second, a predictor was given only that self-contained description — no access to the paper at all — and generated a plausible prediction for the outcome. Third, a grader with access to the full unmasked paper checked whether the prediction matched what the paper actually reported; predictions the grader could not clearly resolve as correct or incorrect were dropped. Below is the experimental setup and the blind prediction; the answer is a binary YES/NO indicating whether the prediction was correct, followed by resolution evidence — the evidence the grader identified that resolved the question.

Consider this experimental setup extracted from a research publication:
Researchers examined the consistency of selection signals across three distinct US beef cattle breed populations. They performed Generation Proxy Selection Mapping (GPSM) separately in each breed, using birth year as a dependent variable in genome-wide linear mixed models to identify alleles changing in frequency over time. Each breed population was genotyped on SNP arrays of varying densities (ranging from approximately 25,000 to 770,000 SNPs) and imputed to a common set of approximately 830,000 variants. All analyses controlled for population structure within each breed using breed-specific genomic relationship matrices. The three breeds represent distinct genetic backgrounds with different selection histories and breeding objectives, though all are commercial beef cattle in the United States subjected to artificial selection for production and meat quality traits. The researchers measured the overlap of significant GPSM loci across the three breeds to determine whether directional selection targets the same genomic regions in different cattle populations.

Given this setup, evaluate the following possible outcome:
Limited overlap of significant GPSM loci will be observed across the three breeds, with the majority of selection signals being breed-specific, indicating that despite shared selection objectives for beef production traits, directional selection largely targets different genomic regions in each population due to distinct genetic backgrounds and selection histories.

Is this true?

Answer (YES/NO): YES